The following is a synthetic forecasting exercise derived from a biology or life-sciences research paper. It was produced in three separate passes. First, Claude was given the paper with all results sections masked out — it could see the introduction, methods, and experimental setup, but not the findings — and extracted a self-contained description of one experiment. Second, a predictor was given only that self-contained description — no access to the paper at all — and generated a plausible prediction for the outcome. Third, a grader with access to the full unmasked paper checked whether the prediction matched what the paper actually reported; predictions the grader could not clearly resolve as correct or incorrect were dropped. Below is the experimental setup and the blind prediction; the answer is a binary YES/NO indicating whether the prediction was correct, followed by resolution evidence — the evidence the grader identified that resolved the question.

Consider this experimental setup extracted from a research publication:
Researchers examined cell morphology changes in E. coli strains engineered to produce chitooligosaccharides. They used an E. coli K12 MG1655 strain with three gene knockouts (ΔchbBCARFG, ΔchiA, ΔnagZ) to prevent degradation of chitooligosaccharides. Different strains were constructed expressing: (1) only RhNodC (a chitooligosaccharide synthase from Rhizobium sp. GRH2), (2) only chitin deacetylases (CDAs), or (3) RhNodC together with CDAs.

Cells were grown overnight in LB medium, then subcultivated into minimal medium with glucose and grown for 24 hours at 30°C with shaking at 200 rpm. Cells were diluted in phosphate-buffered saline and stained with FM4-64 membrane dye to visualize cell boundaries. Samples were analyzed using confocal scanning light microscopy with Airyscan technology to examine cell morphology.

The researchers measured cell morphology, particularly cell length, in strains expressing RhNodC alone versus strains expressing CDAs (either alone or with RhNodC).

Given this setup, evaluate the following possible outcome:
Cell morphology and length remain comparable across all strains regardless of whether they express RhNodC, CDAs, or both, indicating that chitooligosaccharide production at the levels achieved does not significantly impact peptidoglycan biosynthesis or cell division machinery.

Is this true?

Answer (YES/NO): NO